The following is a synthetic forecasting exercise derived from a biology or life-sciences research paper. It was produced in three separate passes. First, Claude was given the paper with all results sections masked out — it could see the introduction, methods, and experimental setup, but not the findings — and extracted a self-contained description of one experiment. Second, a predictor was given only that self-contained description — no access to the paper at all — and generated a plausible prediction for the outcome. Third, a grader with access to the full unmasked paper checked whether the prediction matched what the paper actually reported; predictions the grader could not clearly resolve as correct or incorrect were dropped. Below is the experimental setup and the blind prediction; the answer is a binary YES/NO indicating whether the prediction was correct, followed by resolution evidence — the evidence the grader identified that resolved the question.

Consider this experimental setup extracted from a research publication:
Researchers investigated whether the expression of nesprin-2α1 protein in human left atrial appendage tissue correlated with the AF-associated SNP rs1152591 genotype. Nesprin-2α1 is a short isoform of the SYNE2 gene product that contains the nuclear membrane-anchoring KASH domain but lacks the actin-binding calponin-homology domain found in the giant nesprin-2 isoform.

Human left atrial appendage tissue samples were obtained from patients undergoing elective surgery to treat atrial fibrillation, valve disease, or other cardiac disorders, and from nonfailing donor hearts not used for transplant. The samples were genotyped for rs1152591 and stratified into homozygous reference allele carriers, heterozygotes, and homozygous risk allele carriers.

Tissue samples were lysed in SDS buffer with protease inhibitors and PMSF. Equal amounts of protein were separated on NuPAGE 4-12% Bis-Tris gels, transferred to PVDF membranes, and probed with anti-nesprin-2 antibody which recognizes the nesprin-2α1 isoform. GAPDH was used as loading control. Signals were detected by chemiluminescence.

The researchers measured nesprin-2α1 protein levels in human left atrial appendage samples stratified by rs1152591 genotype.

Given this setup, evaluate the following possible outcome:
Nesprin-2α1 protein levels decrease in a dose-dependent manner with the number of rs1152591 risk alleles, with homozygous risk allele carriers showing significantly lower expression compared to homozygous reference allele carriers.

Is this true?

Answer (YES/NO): YES